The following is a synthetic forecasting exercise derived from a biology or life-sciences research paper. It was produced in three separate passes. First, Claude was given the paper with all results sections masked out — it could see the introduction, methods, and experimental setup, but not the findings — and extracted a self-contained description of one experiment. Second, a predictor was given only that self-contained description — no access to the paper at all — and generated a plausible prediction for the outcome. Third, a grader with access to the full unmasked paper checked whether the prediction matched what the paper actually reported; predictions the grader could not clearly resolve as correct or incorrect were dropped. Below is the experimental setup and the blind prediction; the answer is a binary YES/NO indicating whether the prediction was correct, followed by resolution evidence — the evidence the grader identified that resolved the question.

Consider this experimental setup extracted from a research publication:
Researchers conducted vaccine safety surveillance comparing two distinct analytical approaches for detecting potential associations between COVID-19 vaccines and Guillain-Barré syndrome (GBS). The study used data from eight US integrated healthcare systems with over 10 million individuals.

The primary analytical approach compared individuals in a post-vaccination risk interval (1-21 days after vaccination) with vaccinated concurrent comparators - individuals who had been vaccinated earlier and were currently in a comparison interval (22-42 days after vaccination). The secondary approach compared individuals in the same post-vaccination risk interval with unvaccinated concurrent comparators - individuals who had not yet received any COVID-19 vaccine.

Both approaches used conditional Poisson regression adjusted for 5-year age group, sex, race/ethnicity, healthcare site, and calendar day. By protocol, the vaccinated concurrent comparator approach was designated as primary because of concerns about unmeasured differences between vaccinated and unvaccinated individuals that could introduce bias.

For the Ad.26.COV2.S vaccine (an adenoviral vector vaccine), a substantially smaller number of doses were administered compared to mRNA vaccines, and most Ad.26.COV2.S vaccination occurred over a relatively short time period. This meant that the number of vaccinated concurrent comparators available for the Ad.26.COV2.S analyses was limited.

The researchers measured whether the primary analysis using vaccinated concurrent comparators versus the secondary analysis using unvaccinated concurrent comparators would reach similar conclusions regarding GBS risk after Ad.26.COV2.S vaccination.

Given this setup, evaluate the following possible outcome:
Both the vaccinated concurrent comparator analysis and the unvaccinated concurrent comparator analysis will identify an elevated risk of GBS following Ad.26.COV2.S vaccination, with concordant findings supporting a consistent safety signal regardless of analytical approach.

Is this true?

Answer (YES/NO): NO